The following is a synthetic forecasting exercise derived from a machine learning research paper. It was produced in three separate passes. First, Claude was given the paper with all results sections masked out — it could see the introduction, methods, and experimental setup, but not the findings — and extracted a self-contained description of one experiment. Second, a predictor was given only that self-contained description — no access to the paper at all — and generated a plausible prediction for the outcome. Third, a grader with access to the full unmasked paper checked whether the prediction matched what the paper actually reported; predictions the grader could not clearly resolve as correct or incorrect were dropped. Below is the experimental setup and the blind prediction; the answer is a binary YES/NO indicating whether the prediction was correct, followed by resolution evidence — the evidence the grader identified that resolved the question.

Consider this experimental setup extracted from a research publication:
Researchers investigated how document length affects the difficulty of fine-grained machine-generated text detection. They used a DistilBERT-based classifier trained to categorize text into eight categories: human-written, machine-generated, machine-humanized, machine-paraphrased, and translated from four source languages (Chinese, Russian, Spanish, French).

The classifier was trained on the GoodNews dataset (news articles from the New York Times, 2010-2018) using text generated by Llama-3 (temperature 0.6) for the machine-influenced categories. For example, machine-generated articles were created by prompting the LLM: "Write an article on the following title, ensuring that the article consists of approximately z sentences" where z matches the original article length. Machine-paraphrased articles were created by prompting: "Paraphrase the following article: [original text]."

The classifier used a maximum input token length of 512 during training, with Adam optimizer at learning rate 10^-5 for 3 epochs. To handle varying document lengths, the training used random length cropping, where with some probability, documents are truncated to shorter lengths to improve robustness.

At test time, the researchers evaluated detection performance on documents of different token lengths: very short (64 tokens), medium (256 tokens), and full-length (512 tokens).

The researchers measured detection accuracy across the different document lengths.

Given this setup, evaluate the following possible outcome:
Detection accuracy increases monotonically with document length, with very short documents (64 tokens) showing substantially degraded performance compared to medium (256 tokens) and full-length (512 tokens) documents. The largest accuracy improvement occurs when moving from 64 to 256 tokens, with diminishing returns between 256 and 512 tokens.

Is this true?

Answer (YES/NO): NO